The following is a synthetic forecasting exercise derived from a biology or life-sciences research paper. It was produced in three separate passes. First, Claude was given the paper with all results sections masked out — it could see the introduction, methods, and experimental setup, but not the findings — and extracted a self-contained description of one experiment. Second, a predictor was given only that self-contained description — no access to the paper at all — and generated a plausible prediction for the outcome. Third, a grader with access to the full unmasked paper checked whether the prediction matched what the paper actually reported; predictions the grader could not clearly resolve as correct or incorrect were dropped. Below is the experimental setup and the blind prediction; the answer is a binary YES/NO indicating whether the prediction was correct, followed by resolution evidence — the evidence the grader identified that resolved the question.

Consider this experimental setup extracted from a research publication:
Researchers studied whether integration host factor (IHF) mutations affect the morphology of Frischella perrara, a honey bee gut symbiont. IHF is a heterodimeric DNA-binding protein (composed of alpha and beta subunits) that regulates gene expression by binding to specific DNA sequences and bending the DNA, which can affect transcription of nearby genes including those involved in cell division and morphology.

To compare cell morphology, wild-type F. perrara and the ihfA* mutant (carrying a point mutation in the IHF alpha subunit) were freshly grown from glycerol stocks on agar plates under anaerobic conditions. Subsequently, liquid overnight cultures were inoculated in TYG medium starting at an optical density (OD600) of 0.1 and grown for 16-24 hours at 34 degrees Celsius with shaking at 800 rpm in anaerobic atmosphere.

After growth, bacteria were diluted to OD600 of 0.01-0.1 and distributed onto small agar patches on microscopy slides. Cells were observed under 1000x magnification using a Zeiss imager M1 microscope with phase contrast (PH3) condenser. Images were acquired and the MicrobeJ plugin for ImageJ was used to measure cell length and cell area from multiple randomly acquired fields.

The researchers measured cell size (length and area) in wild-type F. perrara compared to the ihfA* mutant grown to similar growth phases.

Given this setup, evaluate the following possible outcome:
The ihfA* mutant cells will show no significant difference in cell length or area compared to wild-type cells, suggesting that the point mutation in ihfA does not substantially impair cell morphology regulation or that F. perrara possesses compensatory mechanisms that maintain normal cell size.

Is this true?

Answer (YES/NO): NO